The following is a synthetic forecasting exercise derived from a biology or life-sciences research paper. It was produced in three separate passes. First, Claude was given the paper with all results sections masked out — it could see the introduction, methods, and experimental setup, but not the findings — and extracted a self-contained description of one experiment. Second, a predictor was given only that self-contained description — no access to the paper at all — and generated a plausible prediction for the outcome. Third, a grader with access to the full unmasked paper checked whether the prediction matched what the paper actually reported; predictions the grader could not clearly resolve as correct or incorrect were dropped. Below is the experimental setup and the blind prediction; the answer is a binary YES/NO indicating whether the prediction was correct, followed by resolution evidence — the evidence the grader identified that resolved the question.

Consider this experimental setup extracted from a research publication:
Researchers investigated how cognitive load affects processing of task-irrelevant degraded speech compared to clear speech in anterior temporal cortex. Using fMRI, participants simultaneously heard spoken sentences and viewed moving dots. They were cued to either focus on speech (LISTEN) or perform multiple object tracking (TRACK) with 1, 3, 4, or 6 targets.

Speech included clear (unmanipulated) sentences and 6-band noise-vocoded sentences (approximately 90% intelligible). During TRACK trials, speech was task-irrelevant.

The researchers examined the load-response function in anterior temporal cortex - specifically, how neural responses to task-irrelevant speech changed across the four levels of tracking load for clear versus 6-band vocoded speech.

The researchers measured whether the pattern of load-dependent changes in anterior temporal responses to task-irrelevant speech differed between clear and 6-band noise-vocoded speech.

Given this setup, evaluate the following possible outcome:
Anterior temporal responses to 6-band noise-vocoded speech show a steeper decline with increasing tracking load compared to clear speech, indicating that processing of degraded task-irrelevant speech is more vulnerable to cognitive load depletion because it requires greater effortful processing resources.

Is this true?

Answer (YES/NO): NO